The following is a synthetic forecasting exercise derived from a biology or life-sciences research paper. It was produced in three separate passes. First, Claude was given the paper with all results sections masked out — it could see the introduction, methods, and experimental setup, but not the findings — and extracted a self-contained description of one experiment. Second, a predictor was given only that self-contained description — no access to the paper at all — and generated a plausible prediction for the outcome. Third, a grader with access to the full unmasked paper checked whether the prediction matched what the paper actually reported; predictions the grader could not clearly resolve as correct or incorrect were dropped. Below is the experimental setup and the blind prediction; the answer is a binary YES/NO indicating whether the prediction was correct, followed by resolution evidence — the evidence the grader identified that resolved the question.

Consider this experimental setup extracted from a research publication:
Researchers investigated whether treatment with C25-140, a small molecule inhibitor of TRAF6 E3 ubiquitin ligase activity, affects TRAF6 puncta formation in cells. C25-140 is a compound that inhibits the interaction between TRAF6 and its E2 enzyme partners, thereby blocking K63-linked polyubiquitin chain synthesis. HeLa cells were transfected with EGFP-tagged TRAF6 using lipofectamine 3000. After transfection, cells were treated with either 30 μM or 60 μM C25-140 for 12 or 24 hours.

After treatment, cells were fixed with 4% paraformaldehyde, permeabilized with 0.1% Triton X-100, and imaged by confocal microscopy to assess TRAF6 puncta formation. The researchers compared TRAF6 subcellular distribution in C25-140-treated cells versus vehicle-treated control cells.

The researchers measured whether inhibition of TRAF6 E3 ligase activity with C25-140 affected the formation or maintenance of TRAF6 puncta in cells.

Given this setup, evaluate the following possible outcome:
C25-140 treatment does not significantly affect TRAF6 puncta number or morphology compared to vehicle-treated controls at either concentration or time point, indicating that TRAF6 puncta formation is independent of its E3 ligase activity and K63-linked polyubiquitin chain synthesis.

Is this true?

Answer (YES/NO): NO